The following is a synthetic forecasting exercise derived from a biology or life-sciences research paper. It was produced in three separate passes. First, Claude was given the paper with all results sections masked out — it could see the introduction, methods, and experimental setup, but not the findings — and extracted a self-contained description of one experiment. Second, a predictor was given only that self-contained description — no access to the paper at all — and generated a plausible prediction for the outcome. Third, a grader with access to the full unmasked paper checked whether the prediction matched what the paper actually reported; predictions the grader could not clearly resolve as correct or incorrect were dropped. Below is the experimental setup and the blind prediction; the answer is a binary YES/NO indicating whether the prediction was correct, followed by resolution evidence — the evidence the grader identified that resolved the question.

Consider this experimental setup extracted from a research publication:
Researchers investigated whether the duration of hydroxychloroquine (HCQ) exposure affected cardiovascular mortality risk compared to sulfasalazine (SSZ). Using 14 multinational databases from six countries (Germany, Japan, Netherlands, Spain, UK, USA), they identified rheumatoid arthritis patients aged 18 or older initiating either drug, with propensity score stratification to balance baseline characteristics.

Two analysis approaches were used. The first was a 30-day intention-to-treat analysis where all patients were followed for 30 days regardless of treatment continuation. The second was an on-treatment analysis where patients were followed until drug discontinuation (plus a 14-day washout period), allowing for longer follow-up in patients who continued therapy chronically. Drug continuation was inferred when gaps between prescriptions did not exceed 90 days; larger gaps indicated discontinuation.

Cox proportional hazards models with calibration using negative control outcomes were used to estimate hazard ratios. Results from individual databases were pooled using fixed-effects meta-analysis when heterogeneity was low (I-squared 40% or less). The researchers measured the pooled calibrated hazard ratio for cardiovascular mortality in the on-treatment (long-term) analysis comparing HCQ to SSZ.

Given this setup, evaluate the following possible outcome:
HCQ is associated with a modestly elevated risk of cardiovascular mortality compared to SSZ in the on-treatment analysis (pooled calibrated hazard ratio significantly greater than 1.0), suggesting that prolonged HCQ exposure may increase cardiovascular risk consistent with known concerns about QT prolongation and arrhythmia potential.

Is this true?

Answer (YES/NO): YES